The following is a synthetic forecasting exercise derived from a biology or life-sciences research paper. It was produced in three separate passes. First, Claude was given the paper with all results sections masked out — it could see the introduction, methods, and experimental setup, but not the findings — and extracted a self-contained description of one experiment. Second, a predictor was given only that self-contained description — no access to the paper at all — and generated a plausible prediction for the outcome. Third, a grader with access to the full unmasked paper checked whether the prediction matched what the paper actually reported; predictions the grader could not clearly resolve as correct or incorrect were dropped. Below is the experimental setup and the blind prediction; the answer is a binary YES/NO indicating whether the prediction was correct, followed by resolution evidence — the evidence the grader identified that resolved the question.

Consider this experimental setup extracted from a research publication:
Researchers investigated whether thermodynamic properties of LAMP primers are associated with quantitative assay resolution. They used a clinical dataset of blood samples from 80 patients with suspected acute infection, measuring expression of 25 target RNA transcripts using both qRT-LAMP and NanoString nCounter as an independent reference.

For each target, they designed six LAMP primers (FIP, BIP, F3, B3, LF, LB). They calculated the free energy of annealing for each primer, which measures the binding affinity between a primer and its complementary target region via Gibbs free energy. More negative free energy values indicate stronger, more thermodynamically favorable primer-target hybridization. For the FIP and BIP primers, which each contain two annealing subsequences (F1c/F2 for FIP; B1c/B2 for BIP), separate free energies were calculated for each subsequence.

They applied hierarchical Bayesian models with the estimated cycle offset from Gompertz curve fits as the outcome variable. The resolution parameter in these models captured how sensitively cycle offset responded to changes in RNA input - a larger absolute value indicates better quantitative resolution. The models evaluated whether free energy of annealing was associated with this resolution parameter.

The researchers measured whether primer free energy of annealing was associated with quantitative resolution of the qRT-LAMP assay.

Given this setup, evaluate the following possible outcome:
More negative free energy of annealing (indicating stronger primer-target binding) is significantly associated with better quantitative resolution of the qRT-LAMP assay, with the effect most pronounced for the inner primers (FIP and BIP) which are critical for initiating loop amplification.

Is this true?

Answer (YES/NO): NO